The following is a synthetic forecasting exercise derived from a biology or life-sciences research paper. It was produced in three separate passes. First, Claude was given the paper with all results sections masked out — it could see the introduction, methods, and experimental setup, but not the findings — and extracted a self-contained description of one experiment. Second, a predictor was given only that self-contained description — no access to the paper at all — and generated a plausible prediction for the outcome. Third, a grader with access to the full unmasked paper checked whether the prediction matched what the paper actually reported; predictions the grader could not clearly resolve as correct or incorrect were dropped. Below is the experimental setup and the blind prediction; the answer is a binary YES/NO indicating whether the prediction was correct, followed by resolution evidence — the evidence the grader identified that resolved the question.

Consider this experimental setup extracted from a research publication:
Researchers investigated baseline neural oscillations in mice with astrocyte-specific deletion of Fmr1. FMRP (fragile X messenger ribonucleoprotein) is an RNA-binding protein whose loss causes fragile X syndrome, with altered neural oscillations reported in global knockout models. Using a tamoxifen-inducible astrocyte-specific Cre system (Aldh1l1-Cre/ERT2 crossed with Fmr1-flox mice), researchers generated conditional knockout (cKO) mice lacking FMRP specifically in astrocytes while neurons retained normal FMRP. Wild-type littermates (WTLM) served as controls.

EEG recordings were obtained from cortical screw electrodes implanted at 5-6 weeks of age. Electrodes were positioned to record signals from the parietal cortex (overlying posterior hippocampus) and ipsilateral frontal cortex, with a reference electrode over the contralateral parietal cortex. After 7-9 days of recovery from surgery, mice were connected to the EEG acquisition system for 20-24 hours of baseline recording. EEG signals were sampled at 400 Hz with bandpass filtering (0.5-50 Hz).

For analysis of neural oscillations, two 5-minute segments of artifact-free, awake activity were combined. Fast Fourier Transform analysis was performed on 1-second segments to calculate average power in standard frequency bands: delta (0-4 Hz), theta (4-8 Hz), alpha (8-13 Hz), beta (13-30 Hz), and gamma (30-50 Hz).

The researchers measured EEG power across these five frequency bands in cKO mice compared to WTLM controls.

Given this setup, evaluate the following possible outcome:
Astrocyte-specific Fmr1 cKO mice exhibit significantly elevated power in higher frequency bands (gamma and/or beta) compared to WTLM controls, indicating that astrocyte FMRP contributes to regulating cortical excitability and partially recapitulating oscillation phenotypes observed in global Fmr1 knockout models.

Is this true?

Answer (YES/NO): NO